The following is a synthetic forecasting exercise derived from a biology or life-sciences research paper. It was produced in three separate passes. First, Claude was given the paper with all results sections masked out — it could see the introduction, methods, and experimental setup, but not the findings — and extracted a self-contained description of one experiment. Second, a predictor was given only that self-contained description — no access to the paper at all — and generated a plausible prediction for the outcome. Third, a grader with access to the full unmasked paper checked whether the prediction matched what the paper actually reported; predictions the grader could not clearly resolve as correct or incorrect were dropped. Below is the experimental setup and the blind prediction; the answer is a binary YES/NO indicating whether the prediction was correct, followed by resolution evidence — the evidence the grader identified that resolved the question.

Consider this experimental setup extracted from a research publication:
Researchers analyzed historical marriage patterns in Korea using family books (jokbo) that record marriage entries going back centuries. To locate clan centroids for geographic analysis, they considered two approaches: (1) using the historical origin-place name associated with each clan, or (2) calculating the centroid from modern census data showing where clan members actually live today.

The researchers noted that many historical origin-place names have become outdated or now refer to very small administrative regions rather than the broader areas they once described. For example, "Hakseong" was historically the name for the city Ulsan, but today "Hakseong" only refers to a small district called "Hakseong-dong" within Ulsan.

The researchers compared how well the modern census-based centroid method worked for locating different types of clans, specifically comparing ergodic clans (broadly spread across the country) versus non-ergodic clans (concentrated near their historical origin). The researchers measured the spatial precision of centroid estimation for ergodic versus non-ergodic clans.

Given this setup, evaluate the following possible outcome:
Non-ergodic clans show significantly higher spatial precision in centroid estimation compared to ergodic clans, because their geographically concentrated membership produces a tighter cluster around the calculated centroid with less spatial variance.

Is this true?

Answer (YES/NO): YES